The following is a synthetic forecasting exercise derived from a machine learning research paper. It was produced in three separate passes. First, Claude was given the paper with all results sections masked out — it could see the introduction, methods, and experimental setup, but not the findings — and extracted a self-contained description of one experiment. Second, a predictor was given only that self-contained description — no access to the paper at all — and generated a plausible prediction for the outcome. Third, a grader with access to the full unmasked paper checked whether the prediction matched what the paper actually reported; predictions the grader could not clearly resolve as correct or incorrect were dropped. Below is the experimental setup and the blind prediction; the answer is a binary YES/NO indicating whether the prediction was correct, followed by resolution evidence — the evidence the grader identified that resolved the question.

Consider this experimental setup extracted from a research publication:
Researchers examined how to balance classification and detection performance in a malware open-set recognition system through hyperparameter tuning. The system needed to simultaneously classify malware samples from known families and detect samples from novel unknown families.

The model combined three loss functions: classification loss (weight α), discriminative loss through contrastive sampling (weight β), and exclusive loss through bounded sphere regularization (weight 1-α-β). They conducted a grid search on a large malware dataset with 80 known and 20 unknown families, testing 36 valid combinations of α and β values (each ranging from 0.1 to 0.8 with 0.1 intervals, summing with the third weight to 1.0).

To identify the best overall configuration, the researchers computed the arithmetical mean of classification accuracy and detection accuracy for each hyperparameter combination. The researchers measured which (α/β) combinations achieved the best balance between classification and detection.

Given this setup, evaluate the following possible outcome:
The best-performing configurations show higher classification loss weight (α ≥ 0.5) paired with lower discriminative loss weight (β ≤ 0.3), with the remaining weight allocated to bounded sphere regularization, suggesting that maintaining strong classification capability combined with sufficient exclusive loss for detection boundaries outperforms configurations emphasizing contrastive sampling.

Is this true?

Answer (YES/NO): NO